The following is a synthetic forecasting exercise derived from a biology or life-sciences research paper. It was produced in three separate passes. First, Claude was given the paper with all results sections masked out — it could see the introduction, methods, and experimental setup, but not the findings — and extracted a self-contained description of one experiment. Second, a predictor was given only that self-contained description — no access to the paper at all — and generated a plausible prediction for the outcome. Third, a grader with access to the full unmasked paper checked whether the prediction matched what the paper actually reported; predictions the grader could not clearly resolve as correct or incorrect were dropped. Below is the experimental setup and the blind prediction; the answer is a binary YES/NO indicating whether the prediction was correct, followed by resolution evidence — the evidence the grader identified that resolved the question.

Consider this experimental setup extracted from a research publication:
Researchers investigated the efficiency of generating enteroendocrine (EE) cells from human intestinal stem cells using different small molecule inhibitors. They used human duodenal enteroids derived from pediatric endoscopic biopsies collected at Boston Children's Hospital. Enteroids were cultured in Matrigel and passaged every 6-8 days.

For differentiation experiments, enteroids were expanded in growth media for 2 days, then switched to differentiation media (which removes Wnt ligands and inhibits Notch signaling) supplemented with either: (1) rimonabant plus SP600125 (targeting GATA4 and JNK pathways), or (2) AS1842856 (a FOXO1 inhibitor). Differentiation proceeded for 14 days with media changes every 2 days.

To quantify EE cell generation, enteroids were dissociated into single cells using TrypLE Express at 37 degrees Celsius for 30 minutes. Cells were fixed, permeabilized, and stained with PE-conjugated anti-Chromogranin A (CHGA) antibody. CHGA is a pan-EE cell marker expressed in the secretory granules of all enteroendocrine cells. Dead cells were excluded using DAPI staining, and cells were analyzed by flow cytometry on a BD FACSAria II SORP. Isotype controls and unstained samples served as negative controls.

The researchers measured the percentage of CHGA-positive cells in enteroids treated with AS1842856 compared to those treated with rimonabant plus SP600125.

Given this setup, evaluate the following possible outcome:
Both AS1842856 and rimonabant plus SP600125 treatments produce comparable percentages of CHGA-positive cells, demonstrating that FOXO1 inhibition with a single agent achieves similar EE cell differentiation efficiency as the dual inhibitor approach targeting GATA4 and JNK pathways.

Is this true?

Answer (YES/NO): NO